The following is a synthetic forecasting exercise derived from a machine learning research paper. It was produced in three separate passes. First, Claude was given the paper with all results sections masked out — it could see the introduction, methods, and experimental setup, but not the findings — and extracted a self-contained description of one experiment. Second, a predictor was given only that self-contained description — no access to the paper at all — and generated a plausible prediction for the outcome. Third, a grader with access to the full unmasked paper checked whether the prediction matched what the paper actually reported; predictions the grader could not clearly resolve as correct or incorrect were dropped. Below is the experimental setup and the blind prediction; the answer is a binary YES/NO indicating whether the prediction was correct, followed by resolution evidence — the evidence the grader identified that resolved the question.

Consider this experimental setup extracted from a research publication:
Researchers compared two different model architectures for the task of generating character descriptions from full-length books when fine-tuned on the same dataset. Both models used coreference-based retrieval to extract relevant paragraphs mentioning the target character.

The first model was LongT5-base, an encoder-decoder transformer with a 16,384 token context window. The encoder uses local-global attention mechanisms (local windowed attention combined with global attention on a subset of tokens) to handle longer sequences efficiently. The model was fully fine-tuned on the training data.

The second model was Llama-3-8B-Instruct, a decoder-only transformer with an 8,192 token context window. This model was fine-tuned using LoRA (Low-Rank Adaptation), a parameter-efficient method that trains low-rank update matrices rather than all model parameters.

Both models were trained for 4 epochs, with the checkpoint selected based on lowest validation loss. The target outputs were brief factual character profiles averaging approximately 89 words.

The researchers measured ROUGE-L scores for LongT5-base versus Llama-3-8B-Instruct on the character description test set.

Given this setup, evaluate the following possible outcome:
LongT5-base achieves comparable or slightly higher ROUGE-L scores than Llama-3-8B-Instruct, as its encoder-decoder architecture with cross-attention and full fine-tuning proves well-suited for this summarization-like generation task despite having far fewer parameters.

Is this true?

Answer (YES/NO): NO